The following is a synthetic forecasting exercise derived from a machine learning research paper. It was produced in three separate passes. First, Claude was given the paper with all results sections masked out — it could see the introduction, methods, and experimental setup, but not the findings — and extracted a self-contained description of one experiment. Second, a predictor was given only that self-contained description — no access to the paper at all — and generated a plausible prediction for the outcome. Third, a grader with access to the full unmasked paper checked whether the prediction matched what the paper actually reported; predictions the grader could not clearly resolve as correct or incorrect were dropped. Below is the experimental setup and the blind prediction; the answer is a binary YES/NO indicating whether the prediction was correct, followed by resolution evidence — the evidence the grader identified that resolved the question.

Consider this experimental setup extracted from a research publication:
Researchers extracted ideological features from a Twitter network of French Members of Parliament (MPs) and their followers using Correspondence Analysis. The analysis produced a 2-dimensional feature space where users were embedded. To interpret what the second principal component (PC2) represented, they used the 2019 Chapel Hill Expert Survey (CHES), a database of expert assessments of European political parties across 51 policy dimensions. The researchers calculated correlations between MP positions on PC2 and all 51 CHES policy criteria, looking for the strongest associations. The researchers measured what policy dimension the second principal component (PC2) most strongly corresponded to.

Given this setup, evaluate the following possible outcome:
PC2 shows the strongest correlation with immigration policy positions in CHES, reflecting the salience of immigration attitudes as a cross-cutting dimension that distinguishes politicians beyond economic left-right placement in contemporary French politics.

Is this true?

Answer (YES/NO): NO